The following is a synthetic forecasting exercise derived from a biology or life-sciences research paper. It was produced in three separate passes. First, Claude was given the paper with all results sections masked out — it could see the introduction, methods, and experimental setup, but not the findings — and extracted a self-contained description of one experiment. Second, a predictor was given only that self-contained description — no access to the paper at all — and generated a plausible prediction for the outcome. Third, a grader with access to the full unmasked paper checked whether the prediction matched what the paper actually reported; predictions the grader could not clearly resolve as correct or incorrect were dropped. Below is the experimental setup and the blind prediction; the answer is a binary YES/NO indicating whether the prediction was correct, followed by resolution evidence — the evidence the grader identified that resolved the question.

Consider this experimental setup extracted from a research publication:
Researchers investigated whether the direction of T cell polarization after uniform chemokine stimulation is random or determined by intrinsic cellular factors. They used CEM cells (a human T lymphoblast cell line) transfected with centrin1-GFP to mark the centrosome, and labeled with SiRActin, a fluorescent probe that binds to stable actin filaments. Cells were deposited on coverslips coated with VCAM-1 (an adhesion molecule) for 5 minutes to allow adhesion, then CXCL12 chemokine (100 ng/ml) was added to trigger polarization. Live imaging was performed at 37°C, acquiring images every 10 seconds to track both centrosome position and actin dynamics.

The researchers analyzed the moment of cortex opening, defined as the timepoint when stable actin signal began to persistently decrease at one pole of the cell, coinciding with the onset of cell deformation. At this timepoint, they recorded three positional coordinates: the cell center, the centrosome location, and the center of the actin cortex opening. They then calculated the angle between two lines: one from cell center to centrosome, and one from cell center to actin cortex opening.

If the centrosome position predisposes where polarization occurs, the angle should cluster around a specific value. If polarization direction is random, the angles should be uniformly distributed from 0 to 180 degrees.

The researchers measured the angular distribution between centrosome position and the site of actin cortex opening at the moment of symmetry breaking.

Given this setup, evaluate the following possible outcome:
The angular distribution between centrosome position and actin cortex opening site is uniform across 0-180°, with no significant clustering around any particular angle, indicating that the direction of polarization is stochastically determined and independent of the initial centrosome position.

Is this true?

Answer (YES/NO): NO